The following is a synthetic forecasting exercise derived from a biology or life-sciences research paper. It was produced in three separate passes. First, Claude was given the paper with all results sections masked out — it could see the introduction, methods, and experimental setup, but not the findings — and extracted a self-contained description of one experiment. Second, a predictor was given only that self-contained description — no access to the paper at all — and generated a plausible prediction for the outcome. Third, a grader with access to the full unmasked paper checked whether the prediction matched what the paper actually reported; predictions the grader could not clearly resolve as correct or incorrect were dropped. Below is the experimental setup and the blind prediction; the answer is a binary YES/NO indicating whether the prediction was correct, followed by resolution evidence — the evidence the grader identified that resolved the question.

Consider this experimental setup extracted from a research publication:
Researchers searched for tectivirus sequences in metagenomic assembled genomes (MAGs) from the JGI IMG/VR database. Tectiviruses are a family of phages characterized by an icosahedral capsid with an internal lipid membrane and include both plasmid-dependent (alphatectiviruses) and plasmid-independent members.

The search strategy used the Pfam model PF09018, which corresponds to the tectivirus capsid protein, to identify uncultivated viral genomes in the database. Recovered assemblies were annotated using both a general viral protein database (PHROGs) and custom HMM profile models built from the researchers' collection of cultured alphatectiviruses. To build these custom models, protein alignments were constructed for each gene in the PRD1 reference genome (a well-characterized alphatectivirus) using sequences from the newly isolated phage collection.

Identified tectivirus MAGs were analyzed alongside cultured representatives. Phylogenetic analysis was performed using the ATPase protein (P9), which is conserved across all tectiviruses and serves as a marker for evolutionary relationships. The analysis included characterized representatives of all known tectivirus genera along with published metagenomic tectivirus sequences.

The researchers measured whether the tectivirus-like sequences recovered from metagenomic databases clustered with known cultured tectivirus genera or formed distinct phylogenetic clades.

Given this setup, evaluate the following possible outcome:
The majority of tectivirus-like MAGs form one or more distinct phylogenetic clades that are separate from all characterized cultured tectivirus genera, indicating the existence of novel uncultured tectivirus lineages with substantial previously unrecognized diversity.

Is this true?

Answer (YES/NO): YES